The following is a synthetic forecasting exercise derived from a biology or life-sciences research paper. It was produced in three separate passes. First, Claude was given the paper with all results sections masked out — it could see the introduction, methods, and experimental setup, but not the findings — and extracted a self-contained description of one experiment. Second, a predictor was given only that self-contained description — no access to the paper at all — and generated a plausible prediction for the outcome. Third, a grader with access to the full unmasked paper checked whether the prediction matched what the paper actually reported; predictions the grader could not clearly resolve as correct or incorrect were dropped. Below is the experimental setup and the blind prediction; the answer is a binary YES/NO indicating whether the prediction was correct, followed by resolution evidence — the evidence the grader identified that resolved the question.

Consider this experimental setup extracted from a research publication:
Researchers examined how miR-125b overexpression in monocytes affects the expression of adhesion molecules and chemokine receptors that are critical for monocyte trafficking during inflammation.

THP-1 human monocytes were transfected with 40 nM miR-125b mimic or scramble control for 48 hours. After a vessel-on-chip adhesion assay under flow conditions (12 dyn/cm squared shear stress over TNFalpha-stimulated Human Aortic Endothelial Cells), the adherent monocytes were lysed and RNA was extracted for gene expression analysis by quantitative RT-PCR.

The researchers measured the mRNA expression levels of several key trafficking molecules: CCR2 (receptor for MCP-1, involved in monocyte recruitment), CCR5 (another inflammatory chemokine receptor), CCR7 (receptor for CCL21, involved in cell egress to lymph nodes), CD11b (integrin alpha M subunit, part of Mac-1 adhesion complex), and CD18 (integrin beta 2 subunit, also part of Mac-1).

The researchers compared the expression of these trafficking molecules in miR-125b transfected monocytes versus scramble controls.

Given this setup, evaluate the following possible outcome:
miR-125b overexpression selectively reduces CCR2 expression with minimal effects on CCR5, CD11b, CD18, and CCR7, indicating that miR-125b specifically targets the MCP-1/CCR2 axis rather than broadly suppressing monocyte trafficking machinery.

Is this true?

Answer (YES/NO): NO